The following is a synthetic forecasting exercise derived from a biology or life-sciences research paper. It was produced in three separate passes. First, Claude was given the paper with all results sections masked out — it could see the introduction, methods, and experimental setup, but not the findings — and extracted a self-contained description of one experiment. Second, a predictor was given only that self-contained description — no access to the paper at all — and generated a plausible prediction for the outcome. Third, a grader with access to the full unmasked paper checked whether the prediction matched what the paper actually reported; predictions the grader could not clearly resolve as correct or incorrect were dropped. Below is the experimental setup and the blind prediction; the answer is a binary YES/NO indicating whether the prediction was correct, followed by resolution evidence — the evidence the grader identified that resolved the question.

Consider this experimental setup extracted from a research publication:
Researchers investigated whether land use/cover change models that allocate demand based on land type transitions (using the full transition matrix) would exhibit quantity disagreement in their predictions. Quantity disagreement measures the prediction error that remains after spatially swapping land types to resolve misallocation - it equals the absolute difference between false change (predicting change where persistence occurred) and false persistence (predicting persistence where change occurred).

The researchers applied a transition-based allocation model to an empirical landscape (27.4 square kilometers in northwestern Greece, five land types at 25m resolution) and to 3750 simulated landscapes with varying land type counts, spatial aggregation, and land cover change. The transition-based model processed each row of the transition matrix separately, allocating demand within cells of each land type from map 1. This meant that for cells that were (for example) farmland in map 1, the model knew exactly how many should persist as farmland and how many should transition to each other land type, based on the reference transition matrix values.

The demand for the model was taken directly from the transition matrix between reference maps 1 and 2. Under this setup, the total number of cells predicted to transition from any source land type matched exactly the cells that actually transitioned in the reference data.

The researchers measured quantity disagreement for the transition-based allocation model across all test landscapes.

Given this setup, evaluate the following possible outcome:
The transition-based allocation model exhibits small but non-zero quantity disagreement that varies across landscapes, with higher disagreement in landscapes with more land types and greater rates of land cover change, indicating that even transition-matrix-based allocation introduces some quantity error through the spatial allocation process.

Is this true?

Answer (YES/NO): NO